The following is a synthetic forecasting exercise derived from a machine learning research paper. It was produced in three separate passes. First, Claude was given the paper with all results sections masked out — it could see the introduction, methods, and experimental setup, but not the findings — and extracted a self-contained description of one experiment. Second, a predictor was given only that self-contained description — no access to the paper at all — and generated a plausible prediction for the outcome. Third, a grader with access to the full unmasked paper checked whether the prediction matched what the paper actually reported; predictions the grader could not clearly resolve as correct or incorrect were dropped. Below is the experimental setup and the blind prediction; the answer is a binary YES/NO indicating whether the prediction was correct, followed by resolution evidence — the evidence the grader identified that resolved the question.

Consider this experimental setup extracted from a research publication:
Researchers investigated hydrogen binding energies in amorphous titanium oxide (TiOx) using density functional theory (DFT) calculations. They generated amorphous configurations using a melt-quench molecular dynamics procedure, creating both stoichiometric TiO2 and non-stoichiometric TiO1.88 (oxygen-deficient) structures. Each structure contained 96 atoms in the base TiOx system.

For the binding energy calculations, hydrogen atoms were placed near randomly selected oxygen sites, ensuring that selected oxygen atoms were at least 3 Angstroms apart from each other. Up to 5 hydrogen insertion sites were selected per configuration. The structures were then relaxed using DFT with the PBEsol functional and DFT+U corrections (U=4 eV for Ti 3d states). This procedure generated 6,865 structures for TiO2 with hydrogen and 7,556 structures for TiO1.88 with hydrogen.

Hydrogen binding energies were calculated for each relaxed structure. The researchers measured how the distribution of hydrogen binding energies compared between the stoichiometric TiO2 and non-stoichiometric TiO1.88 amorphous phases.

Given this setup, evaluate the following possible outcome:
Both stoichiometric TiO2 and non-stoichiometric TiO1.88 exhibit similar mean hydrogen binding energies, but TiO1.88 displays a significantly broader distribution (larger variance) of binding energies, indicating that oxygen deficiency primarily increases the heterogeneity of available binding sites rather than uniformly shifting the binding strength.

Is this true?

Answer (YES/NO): NO